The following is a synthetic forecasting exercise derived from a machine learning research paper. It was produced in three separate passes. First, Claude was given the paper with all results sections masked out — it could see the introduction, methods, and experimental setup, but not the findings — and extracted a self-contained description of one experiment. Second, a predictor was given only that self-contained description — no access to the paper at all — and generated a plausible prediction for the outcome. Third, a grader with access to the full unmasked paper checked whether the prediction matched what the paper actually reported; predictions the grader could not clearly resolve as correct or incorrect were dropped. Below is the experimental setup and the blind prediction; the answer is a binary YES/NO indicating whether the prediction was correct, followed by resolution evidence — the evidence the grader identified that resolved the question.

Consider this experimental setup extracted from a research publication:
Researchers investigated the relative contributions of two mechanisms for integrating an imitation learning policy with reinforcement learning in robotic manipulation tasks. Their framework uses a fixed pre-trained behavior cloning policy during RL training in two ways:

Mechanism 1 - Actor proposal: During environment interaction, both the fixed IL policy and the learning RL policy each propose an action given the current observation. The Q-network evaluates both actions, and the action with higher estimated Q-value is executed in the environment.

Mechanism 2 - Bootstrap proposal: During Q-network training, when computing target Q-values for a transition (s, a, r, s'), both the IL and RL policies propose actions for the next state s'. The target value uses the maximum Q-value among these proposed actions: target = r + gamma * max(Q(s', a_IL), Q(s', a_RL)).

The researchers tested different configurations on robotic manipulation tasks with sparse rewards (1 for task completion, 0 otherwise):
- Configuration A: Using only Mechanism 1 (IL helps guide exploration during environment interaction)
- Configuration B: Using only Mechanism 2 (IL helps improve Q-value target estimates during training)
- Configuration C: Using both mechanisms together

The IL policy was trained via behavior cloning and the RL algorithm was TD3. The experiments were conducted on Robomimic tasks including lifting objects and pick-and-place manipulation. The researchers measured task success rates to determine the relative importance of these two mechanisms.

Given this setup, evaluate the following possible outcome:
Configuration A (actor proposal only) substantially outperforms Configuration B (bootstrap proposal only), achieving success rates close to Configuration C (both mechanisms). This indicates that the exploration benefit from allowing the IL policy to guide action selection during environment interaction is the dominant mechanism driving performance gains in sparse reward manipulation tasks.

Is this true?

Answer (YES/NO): NO